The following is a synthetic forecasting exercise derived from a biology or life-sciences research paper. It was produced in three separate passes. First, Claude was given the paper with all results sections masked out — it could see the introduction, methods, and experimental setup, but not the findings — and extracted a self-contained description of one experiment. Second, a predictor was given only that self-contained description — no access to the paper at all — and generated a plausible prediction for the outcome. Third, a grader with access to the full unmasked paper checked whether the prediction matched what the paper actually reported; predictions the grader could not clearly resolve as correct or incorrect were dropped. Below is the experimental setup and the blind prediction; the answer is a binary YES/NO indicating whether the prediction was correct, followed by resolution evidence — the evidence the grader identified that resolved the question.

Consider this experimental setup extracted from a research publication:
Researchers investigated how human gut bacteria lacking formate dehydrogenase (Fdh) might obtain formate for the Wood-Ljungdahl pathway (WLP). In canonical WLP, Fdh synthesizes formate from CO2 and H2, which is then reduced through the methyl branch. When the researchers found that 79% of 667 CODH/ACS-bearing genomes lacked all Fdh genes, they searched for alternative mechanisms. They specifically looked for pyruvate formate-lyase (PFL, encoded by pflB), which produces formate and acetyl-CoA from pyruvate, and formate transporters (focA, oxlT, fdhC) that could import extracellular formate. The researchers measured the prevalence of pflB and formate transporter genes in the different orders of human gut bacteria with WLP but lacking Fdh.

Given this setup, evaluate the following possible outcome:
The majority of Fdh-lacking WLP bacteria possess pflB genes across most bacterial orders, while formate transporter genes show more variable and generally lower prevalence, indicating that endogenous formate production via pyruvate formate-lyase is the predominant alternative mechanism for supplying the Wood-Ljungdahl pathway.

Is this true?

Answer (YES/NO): NO